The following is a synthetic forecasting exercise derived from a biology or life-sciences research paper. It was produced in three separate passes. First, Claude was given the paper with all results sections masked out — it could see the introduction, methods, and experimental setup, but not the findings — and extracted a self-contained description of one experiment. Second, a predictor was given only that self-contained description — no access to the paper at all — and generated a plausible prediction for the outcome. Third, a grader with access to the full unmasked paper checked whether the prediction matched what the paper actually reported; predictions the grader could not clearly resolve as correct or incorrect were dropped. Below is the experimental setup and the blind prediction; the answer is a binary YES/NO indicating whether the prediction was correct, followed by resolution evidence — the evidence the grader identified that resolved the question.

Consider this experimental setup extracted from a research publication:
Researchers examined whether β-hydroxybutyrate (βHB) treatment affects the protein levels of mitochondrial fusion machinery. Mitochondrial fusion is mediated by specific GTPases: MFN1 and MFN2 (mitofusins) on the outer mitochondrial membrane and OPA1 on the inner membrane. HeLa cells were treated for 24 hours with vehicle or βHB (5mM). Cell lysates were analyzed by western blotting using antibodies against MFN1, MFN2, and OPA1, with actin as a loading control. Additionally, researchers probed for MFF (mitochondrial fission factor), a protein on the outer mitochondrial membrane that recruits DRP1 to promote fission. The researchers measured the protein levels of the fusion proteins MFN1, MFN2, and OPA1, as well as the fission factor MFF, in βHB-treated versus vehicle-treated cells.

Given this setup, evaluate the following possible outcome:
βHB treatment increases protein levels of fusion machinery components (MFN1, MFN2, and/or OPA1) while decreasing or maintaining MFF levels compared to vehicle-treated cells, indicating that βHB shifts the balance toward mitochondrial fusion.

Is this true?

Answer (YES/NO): YES